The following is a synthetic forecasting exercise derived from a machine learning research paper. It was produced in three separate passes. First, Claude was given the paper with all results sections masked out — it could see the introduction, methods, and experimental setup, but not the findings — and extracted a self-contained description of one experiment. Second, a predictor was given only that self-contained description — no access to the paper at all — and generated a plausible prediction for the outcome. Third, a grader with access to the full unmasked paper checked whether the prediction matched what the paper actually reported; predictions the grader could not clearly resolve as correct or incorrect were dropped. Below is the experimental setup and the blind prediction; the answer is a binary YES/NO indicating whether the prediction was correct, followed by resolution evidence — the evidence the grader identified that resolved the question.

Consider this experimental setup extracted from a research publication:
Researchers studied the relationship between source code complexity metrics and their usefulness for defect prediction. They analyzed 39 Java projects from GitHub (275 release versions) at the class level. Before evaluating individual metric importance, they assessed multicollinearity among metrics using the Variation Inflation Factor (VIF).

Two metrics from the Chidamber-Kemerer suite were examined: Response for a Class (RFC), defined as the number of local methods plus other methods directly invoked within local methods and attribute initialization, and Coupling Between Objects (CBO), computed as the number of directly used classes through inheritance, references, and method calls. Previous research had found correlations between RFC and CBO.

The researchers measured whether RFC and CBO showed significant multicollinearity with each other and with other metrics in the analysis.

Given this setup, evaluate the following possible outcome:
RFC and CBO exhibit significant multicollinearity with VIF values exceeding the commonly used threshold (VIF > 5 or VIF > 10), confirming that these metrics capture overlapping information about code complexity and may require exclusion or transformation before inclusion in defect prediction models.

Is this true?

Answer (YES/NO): NO